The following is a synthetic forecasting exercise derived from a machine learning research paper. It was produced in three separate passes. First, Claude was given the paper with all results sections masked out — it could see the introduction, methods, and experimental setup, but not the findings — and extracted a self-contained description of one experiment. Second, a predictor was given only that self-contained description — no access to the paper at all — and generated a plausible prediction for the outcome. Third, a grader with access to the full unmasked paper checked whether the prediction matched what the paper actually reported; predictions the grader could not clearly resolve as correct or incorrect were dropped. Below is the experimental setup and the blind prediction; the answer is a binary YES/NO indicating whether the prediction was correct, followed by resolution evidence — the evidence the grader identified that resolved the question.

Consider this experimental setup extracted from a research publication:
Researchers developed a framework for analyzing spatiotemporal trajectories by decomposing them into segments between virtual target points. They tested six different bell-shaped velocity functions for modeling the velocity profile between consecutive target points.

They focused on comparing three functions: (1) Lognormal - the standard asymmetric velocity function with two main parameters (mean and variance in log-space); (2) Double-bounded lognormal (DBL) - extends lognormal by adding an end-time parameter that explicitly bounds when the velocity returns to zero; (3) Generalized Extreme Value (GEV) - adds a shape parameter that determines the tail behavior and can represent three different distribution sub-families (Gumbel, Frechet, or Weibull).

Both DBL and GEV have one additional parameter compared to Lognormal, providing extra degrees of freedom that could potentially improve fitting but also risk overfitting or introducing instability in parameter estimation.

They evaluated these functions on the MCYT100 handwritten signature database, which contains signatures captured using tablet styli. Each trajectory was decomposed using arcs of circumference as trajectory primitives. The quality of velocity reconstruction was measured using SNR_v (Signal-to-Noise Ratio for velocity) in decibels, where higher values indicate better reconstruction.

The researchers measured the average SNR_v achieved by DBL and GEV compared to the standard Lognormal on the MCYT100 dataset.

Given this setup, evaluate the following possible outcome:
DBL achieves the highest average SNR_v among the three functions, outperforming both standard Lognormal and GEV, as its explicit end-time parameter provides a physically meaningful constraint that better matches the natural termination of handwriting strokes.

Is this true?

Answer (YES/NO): NO